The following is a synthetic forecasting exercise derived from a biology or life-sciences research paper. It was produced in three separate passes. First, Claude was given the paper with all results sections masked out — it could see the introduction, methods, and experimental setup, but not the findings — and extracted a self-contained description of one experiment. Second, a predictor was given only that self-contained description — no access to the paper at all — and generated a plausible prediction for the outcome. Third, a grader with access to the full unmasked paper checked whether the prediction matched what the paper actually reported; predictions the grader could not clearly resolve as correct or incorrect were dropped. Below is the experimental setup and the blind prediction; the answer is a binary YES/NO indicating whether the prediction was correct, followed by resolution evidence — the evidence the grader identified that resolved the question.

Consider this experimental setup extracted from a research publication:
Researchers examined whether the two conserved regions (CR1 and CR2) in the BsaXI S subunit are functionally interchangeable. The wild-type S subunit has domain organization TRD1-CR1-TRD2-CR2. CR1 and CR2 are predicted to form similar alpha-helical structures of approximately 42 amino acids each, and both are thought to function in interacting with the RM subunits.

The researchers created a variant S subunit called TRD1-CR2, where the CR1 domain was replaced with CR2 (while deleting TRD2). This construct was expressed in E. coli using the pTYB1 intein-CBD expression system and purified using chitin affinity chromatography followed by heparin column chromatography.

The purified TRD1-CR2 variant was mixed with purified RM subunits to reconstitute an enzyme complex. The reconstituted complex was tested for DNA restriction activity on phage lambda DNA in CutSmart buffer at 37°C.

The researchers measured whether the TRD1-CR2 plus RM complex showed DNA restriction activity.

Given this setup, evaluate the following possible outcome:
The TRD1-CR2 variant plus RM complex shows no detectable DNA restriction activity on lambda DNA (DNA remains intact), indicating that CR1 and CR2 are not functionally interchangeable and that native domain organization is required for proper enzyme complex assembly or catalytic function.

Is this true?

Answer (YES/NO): NO